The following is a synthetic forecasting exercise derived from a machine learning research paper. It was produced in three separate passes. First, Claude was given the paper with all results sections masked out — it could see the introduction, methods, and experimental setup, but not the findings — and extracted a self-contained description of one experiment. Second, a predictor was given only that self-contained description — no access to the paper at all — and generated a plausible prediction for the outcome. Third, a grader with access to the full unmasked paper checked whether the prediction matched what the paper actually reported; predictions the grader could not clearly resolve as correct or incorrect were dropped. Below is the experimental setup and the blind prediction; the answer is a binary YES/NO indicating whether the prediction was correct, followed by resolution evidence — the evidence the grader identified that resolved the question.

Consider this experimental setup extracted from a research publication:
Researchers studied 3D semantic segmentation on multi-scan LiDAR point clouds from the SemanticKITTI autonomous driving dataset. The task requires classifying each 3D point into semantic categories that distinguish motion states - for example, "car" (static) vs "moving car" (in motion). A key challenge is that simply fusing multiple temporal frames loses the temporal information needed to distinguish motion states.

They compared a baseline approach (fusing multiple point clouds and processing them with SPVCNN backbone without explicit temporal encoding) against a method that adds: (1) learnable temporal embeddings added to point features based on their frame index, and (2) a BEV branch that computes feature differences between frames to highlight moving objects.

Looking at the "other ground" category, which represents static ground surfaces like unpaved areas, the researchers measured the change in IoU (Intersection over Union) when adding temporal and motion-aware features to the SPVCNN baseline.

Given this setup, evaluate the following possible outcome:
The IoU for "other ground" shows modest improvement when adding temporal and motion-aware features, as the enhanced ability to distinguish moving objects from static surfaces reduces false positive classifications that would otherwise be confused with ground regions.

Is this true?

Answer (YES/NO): NO